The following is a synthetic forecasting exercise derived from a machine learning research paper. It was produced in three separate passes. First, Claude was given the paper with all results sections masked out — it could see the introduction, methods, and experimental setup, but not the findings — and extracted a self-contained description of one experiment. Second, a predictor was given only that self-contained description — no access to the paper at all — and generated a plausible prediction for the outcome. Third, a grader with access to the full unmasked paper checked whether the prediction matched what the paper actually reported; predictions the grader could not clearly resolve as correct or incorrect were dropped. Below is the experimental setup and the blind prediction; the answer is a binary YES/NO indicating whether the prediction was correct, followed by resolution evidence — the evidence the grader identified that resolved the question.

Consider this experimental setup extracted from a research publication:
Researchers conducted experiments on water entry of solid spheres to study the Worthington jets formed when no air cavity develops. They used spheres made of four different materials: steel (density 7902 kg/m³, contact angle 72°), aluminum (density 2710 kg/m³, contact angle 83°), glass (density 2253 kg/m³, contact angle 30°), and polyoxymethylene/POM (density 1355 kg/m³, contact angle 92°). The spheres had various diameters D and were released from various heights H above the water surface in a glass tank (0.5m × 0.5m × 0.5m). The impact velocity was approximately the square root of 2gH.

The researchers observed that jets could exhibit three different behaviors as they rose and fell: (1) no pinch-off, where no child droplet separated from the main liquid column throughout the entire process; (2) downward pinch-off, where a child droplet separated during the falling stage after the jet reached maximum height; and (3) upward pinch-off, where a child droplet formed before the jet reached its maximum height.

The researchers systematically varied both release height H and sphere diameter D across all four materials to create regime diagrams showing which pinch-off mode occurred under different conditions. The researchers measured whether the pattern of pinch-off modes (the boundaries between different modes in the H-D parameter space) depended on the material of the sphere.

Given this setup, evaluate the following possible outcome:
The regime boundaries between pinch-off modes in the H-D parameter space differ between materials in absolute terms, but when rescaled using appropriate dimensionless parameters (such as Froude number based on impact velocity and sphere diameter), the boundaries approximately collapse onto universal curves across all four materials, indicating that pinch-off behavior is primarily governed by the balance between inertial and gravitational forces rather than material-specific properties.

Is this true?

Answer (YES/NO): NO